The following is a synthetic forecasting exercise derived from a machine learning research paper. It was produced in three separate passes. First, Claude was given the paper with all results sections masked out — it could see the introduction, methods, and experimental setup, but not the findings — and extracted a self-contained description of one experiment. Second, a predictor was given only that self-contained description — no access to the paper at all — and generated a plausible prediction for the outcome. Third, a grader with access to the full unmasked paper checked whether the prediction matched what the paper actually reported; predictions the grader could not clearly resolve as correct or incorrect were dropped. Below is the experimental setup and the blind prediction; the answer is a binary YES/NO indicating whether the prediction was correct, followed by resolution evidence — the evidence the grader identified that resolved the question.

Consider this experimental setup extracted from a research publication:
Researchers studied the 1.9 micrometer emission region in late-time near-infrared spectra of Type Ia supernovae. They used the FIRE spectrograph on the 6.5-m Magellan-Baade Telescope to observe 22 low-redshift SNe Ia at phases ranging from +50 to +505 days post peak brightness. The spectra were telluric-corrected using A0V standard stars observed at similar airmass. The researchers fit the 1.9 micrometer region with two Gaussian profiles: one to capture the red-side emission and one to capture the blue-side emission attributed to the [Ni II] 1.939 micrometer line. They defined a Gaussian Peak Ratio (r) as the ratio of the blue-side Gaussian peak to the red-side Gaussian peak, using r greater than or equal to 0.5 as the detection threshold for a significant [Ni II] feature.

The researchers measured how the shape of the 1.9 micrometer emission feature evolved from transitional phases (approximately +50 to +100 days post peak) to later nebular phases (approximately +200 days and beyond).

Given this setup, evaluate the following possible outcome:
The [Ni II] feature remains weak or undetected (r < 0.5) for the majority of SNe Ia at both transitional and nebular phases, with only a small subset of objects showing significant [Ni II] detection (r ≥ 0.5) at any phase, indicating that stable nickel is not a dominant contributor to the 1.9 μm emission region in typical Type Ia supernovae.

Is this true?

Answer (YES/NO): NO